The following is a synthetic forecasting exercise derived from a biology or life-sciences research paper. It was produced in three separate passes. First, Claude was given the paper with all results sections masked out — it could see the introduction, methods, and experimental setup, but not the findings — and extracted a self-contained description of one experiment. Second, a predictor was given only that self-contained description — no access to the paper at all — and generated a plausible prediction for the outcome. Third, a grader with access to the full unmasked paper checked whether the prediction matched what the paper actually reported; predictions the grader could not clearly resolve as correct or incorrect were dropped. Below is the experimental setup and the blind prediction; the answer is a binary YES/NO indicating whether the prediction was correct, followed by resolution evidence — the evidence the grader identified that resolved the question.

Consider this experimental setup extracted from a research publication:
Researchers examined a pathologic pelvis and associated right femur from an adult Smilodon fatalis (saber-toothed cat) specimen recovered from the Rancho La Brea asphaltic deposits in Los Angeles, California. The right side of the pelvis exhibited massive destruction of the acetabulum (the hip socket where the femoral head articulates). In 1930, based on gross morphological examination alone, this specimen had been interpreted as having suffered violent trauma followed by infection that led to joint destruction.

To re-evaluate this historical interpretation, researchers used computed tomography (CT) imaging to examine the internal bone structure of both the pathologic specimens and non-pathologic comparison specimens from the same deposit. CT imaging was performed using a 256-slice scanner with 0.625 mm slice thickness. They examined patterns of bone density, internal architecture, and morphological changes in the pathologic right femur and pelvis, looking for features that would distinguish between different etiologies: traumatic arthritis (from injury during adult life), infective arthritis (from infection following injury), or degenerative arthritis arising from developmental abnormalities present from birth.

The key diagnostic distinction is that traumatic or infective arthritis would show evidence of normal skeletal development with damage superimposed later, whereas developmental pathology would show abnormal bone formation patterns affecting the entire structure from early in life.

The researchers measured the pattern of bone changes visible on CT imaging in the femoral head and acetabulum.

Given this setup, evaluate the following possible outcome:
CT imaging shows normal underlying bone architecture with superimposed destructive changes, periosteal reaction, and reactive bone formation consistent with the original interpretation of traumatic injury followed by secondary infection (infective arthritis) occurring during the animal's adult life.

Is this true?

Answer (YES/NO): NO